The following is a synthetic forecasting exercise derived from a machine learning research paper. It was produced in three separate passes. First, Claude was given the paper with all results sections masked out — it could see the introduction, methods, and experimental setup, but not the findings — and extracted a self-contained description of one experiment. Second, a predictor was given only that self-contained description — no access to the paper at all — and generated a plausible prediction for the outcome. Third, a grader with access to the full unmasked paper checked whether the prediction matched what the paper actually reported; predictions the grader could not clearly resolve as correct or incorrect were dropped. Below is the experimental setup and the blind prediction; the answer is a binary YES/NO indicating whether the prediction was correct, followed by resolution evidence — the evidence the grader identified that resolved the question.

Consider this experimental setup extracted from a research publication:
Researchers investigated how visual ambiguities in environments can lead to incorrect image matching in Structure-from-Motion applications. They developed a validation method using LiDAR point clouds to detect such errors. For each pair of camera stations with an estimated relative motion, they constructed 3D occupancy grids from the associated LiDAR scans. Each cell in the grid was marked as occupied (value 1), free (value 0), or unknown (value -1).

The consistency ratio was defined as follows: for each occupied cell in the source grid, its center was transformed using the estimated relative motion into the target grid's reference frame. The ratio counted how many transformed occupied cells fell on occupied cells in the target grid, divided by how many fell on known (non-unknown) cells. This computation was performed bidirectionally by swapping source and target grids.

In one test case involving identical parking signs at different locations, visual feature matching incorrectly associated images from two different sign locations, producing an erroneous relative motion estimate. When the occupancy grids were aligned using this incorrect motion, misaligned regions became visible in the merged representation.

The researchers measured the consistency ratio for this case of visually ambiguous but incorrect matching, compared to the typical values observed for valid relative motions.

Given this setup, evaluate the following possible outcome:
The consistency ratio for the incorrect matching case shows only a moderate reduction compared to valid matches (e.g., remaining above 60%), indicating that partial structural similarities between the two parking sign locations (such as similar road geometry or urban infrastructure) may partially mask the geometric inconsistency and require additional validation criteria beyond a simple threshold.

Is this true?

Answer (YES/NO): NO